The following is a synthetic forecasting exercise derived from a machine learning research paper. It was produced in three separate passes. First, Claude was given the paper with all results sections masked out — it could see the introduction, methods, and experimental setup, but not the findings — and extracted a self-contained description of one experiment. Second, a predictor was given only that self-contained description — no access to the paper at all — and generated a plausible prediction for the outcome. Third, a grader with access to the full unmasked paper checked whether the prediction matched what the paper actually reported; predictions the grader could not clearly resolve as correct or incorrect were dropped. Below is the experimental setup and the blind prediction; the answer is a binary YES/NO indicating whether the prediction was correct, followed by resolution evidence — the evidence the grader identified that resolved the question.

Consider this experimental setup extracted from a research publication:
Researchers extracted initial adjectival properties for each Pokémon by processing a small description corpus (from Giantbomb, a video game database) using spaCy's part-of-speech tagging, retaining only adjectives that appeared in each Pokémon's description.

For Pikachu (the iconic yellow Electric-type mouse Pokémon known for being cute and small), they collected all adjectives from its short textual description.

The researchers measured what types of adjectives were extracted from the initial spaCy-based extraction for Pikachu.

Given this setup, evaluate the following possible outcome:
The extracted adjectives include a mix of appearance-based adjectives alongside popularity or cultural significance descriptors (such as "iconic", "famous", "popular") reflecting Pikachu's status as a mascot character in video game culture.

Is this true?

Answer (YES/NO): NO